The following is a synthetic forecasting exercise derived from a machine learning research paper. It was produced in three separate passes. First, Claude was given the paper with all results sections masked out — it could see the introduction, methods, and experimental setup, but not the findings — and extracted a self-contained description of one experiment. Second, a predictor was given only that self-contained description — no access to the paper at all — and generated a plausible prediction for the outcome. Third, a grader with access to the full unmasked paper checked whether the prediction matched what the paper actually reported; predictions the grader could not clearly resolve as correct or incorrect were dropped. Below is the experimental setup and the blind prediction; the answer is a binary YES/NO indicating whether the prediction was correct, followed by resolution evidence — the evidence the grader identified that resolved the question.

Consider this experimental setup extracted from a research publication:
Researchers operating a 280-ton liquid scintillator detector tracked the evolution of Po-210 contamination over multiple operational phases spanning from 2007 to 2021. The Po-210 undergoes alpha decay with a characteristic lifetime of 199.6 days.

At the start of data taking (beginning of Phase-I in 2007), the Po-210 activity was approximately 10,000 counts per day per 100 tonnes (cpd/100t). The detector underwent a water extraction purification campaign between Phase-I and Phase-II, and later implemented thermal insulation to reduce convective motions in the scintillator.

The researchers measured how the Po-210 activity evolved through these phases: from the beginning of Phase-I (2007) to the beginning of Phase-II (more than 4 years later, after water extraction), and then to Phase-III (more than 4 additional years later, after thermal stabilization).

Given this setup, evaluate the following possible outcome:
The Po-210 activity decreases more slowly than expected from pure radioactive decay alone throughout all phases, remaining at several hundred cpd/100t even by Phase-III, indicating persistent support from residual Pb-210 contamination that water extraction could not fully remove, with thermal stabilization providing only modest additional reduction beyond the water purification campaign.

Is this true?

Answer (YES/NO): NO